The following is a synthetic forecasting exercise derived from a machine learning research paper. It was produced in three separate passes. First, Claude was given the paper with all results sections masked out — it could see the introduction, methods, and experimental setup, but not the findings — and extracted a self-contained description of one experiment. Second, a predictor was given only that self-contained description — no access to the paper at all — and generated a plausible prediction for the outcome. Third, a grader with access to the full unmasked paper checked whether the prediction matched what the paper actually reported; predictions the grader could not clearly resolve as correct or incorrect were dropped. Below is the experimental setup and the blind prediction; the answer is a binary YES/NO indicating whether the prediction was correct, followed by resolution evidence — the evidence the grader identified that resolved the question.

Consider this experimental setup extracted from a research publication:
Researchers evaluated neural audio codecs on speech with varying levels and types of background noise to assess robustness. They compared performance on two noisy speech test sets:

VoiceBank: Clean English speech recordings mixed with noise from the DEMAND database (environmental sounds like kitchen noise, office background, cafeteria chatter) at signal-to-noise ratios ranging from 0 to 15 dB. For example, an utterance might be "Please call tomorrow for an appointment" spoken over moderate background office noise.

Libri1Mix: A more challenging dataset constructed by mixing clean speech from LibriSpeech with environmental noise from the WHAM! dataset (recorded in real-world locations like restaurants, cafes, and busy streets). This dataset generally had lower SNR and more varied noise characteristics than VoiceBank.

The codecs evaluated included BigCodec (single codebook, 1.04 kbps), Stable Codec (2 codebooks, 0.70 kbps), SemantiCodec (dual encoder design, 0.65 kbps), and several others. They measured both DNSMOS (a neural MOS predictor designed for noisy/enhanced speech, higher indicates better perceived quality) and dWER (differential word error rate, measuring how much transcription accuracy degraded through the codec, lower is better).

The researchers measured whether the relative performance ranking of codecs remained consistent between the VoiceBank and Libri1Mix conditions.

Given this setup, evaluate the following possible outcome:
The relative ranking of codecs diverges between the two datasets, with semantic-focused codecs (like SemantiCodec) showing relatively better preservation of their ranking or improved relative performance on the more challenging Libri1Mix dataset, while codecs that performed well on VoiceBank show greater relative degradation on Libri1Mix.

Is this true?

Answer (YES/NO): NO